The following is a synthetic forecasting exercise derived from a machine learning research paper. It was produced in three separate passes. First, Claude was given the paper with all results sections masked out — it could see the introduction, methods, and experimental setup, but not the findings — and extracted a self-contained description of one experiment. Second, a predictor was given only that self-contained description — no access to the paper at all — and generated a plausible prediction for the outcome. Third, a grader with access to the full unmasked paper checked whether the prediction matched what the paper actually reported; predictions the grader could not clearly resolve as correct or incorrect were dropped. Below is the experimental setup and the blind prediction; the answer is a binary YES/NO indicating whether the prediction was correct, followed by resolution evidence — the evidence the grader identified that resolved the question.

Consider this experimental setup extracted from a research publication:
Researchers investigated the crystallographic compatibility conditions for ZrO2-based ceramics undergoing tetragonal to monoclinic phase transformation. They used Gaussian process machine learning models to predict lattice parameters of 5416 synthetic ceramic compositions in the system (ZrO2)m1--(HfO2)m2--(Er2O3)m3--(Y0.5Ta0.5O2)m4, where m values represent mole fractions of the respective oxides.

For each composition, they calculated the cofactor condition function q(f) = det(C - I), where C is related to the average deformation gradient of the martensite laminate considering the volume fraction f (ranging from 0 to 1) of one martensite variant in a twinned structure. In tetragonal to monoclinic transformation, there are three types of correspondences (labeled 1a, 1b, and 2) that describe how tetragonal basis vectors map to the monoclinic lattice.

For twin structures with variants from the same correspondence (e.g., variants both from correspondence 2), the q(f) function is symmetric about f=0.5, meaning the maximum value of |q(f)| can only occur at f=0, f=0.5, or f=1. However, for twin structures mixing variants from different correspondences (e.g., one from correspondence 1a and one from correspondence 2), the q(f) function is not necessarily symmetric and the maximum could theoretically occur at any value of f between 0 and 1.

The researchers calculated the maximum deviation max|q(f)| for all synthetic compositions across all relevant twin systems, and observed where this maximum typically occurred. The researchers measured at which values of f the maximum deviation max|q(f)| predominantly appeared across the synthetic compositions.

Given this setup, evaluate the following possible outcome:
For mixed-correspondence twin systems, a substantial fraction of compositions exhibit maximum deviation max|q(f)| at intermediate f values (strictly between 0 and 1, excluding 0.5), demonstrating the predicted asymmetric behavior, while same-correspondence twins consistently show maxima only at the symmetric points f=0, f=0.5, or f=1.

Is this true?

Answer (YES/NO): NO